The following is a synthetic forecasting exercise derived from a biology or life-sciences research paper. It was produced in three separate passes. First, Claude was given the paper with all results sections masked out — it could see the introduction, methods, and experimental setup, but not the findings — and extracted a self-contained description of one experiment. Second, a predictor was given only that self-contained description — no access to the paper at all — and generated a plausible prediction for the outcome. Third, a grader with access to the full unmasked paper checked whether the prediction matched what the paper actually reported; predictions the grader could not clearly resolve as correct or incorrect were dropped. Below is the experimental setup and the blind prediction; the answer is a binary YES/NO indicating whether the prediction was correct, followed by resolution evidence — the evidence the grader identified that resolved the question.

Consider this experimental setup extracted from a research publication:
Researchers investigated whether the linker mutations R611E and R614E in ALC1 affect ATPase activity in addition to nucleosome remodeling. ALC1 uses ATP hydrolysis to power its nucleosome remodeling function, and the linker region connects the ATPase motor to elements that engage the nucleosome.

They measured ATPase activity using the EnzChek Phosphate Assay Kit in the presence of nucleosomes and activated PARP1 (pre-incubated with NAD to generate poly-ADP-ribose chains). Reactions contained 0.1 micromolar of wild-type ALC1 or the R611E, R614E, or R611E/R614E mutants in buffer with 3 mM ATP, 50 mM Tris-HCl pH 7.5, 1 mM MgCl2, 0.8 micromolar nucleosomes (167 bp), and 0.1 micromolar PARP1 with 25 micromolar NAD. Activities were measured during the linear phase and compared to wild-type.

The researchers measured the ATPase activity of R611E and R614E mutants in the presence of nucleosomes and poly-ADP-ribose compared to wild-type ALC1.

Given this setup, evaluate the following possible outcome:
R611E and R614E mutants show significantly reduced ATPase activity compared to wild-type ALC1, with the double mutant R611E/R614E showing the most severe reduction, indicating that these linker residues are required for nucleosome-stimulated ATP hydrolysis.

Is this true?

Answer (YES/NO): NO